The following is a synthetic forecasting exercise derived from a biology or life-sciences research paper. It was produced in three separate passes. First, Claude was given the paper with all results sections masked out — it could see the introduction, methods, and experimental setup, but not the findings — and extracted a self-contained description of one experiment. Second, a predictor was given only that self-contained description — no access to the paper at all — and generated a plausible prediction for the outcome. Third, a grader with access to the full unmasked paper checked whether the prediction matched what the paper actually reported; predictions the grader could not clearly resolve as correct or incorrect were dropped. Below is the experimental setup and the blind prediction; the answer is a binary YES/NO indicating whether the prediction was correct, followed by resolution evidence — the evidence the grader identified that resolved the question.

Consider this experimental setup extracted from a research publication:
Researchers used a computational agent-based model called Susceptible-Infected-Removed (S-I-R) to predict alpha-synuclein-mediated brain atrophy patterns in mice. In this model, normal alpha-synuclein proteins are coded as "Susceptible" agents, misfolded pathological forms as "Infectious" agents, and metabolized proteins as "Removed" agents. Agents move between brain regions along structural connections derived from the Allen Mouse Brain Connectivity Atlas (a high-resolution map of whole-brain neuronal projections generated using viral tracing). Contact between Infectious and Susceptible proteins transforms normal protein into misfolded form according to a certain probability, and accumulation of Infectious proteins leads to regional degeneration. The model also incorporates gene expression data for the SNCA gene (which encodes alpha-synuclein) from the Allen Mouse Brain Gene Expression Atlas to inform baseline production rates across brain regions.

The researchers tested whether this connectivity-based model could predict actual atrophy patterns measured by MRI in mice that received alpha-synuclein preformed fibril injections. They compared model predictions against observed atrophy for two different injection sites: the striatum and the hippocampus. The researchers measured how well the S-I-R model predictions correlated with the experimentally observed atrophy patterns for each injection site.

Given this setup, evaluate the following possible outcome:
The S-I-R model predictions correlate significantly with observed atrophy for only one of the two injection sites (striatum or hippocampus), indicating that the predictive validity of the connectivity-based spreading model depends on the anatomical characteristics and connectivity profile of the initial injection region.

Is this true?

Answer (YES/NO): YES